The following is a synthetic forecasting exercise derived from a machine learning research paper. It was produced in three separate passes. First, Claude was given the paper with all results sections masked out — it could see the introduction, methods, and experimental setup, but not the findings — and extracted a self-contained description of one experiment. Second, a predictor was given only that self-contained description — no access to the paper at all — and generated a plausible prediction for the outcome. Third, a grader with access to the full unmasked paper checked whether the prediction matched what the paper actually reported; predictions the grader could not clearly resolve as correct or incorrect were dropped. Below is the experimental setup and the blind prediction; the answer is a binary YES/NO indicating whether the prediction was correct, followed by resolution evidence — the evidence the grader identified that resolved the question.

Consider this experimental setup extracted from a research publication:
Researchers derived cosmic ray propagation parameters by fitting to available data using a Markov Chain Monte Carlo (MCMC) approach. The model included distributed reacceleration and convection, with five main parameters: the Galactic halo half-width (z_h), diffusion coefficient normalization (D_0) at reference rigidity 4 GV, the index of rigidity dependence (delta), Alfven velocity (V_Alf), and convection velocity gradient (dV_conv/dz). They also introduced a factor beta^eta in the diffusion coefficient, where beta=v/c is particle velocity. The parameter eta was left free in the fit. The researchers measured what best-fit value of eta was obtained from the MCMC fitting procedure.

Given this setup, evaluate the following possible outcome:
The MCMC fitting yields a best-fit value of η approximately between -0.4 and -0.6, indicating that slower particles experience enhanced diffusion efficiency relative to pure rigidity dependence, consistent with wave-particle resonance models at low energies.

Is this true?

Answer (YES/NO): NO